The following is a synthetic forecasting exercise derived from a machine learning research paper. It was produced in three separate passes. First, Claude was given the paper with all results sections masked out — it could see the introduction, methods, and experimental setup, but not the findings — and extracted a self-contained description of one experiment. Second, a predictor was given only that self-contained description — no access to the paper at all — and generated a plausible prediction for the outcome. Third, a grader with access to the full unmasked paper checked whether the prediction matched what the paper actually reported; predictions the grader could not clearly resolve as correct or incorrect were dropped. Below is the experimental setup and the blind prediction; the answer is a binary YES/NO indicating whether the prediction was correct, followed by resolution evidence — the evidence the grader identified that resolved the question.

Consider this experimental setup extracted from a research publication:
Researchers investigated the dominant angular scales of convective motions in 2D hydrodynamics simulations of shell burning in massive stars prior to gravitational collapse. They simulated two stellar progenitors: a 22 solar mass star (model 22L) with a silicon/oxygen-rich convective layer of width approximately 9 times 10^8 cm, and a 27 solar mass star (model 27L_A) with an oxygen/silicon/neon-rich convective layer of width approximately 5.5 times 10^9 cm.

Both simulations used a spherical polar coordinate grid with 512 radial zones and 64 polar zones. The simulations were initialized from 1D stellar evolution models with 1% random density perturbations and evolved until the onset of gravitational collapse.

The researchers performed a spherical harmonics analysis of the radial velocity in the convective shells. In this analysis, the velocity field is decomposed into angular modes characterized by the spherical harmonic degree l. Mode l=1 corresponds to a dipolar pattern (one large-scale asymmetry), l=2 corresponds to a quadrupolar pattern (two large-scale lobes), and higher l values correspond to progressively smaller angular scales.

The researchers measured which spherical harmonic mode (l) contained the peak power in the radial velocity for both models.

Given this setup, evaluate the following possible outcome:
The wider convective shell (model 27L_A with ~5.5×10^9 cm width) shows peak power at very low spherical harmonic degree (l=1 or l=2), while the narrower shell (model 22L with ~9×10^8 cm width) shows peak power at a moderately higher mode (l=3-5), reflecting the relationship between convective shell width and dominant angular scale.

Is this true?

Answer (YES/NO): NO